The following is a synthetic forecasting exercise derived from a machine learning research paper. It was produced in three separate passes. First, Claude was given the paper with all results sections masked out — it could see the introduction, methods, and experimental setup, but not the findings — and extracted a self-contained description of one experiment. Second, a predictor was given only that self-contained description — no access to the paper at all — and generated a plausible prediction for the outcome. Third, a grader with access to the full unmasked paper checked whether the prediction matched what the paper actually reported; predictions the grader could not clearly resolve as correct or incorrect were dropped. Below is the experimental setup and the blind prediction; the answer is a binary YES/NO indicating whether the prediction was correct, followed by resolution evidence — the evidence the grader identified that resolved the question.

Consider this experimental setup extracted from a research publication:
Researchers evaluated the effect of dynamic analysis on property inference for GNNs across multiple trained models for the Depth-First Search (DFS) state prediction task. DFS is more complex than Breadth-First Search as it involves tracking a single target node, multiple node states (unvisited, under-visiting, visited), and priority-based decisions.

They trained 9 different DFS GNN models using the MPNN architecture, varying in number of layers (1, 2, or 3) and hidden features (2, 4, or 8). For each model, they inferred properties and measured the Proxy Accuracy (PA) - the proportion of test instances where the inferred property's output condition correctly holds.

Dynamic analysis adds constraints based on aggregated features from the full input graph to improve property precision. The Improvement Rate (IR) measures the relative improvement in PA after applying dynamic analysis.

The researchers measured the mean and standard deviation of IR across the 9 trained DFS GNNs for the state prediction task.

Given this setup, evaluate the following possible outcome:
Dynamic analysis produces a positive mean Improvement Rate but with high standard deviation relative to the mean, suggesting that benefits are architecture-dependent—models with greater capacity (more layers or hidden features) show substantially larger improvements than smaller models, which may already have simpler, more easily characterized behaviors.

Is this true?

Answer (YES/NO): YES